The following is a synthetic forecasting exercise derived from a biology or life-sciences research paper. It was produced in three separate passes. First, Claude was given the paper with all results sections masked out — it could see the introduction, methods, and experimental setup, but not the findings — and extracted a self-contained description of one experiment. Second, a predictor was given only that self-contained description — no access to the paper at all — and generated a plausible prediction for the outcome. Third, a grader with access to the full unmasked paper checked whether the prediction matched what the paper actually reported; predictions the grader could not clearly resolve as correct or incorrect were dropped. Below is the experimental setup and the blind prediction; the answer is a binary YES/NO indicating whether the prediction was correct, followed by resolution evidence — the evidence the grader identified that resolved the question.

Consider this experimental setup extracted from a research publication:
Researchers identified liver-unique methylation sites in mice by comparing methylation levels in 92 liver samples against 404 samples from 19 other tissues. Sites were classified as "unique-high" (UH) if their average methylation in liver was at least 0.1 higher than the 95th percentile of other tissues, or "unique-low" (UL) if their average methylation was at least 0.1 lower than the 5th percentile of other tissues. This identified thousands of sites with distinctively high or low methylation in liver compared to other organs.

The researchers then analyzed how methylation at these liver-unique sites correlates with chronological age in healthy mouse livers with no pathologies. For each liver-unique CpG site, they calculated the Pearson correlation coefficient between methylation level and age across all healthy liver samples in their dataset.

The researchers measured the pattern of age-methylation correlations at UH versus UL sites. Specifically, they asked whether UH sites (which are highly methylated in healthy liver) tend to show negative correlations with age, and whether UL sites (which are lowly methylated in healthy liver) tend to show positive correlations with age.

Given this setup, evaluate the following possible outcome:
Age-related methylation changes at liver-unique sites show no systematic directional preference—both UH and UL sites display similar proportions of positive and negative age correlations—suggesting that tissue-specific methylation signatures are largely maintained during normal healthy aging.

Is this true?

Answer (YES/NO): NO